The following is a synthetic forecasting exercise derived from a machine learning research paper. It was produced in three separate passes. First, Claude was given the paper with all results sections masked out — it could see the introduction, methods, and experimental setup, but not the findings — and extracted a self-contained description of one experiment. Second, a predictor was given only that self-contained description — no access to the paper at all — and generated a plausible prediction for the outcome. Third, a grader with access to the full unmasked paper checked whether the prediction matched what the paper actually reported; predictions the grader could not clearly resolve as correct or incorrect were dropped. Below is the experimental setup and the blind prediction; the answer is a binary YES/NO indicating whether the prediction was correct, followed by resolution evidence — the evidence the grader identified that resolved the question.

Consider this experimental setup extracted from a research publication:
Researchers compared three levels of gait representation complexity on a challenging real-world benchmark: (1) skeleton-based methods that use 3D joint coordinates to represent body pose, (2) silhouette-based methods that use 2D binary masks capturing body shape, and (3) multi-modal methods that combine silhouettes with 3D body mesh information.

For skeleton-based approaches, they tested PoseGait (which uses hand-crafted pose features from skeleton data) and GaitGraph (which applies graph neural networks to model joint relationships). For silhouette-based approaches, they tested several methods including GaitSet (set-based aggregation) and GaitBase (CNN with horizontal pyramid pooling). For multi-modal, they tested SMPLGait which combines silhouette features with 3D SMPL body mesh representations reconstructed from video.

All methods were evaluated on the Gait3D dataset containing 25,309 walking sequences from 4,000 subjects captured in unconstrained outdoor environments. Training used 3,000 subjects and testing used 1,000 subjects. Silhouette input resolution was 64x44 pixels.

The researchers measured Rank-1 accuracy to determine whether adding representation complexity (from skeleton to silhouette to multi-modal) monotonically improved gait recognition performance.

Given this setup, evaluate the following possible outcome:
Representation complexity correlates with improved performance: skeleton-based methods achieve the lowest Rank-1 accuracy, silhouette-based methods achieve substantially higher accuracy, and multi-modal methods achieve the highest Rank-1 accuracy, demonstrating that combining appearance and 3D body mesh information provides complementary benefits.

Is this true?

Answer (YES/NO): NO